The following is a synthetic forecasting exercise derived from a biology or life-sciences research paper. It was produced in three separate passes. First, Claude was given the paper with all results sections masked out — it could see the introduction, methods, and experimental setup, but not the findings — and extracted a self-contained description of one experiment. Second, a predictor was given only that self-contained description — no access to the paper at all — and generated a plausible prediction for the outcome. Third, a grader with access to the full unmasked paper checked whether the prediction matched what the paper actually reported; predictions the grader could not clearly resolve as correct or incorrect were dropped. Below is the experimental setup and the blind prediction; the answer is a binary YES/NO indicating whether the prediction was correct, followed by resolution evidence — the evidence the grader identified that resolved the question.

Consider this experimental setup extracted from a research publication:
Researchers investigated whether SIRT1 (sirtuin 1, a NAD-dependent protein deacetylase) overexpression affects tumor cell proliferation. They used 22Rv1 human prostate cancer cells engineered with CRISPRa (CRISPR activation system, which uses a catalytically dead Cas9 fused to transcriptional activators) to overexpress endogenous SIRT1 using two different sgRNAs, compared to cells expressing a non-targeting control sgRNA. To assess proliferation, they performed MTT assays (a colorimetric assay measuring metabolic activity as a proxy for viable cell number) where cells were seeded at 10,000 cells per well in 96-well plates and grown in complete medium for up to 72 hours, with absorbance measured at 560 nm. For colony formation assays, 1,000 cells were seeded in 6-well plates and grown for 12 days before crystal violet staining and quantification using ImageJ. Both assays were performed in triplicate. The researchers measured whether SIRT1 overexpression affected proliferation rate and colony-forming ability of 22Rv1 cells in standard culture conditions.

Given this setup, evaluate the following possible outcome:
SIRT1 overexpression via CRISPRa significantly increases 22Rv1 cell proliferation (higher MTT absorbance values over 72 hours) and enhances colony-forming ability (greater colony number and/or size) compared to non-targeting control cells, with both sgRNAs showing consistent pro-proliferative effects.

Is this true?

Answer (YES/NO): NO